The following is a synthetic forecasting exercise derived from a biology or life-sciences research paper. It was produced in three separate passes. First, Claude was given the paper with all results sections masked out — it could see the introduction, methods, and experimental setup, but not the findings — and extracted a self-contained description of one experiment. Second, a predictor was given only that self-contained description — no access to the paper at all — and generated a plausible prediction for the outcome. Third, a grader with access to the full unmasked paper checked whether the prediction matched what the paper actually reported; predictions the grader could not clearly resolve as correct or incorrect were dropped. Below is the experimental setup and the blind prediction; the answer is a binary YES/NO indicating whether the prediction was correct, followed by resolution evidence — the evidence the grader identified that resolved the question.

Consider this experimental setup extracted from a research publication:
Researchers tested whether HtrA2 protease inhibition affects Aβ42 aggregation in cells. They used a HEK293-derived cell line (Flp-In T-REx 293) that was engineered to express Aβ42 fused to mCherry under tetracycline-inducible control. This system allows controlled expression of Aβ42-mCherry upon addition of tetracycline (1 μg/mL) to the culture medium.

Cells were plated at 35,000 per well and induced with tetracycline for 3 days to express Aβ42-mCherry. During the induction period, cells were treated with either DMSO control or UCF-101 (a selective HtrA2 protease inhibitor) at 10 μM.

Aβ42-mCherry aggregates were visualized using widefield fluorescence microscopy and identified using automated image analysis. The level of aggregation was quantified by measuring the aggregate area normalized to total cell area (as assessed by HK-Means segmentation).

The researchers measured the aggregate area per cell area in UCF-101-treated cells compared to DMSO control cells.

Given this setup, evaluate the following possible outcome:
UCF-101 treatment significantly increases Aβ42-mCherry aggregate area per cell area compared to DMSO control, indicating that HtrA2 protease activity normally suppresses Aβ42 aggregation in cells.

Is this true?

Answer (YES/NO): YES